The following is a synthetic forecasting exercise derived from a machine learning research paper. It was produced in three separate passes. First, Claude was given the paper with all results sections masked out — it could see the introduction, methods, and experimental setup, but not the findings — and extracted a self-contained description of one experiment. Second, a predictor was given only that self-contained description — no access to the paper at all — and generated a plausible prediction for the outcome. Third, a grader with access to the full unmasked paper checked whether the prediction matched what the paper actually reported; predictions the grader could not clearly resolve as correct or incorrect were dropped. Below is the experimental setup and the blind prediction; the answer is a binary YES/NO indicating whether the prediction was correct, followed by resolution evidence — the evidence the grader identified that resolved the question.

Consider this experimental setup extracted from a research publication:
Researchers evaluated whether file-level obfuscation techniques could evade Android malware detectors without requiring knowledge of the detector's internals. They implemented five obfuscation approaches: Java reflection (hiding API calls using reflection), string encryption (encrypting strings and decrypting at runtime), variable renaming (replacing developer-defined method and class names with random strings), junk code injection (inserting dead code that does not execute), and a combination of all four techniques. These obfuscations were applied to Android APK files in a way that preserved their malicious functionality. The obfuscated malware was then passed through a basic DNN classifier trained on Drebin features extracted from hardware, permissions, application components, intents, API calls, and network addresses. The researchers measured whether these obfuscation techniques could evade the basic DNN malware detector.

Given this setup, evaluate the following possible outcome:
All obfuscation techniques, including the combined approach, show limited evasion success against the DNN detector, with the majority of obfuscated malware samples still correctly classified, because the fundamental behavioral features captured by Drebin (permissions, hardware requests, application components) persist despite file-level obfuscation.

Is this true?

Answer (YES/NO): YES